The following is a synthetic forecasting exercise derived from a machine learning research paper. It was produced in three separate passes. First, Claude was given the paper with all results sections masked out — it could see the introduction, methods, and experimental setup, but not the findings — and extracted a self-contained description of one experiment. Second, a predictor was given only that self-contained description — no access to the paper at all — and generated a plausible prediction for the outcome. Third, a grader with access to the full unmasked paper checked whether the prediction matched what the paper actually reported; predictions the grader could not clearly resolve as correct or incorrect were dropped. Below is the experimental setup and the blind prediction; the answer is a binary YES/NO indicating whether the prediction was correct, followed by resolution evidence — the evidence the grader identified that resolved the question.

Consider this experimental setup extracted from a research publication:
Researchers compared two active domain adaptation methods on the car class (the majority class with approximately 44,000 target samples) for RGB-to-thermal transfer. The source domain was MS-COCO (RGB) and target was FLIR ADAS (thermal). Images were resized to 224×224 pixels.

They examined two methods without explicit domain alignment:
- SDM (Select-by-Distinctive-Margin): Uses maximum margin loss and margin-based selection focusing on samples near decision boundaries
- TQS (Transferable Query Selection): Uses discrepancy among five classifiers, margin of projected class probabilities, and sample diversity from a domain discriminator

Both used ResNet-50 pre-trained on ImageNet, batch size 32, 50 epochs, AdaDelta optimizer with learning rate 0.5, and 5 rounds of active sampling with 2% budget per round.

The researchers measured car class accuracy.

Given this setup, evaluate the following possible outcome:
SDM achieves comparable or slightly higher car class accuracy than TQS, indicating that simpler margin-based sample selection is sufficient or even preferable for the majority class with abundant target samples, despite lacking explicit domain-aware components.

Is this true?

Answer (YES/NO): YES